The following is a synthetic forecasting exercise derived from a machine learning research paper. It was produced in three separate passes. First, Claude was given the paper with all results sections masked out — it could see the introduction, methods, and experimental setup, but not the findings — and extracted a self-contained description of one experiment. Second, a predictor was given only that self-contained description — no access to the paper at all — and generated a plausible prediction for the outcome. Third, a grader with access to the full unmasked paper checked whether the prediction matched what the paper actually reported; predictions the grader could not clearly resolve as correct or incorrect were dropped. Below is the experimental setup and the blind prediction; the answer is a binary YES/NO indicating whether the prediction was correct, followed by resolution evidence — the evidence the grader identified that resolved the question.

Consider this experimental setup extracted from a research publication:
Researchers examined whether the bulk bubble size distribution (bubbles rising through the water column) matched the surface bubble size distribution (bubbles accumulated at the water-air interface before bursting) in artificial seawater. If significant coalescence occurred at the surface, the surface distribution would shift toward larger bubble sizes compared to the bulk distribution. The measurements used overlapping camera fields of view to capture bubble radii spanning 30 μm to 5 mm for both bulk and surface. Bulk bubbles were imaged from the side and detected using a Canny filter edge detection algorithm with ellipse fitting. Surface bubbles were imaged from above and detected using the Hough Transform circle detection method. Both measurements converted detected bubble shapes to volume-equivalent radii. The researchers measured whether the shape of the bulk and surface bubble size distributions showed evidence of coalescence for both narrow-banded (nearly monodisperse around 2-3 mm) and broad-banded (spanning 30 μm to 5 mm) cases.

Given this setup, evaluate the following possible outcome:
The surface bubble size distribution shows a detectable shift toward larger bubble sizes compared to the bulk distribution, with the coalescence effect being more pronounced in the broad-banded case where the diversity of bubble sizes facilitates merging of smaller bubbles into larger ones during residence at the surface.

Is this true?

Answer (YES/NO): NO